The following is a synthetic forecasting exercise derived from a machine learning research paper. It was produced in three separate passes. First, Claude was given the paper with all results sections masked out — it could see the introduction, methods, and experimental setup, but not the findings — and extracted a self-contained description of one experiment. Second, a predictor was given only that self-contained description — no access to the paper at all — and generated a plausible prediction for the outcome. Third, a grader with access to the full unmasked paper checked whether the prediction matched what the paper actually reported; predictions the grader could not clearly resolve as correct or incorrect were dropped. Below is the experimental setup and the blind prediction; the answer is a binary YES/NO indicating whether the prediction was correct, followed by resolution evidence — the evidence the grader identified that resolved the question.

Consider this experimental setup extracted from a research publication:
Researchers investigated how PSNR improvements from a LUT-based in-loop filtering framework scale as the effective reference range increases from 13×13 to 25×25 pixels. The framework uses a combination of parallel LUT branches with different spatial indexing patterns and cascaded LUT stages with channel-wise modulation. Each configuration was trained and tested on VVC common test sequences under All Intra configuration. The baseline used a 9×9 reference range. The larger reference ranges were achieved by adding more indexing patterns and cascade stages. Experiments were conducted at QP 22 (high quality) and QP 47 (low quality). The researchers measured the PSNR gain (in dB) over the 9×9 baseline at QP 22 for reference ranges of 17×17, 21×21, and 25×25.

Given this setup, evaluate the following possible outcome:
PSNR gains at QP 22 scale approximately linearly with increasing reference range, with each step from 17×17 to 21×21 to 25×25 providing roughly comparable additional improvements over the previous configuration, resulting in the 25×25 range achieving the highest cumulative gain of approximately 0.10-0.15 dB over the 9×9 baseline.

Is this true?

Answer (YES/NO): NO